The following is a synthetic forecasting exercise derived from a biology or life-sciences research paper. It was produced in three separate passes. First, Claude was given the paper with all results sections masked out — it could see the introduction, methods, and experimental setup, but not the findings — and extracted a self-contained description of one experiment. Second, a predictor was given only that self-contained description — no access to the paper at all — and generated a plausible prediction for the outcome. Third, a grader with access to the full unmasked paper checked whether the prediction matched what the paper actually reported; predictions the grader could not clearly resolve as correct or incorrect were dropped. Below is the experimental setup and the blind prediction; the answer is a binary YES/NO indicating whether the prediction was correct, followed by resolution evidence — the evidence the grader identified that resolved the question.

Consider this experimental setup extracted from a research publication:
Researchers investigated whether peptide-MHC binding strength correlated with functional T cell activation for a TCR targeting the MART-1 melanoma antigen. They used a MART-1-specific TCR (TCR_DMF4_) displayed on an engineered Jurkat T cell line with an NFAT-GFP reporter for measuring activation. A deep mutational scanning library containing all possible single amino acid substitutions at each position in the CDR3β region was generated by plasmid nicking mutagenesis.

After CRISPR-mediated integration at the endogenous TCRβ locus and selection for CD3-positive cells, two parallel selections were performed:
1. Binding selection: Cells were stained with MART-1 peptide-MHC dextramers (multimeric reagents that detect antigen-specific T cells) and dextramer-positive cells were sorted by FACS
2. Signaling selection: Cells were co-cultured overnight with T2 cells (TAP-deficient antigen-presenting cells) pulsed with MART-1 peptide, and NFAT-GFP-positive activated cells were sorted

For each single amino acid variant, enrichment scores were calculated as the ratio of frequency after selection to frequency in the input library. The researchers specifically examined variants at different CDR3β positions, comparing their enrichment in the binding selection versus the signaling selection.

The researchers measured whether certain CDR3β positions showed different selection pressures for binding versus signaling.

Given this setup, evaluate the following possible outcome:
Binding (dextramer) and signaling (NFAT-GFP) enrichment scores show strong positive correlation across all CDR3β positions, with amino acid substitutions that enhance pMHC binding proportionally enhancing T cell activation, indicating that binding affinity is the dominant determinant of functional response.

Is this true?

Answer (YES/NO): NO